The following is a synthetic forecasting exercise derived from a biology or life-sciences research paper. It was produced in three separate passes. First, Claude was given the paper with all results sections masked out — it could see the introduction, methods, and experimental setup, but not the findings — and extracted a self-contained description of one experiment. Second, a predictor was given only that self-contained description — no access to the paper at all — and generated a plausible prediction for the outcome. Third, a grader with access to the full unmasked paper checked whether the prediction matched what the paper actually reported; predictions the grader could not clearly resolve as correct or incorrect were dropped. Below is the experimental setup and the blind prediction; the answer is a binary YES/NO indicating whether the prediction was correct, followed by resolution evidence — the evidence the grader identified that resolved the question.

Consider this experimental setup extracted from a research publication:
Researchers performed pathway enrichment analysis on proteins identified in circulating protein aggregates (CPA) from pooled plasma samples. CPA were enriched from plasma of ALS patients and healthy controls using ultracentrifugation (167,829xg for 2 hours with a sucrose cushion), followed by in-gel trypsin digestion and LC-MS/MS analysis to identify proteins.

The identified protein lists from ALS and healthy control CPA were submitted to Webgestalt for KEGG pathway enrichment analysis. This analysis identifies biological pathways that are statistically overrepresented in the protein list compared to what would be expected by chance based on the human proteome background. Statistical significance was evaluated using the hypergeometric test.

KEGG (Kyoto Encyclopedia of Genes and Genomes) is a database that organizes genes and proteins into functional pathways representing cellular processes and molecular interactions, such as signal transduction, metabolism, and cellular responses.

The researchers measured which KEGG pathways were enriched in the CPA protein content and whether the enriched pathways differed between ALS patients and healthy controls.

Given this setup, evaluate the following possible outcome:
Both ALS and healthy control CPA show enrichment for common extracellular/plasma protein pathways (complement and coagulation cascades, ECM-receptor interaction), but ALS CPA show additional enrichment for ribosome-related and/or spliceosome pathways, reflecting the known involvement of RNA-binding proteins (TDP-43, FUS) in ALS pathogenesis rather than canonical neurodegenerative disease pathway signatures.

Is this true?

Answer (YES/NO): NO